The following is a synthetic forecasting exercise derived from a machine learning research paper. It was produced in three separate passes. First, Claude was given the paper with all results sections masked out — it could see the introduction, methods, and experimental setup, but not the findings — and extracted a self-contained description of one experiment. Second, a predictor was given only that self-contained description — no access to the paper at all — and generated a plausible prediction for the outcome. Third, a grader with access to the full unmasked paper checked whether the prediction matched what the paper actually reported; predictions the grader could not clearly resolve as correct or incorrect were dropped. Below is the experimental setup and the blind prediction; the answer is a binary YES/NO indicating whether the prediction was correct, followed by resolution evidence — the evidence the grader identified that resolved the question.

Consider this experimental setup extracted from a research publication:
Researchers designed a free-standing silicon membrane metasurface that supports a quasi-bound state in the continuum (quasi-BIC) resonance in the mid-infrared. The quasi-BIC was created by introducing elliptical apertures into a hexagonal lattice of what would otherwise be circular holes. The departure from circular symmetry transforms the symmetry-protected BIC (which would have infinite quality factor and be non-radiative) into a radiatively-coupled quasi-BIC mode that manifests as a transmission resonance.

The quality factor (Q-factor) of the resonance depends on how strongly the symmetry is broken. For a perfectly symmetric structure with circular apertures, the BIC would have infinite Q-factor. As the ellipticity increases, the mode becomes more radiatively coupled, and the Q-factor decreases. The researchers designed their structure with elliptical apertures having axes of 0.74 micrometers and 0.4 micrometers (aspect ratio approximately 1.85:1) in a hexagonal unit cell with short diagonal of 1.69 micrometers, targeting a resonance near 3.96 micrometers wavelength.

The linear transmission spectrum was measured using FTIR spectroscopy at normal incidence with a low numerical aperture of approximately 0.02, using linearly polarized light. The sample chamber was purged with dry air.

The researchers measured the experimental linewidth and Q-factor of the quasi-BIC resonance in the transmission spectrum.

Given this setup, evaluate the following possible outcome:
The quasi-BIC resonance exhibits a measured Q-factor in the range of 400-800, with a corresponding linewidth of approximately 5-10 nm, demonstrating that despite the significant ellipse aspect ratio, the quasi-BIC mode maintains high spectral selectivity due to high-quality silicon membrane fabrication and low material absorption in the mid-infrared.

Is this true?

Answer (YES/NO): YES